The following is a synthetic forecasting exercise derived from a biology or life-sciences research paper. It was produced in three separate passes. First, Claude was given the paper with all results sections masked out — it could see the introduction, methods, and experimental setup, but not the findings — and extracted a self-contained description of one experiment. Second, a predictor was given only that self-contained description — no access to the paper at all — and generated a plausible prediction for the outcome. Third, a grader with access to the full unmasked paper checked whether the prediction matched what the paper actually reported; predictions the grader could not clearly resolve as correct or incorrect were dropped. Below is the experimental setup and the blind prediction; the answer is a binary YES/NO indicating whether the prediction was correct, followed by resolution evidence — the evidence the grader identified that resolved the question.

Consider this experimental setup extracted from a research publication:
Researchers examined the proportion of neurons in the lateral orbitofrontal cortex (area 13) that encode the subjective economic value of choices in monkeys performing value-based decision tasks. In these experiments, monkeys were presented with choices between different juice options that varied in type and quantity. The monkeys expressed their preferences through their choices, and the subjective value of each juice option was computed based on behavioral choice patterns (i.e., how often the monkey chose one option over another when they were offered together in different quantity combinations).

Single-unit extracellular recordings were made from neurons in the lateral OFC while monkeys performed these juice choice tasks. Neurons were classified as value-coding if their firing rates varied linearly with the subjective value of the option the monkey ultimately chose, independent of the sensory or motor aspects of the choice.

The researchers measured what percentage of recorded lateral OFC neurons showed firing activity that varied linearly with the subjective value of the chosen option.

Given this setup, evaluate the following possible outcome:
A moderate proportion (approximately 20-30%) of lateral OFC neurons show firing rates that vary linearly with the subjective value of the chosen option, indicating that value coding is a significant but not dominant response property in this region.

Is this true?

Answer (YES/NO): NO